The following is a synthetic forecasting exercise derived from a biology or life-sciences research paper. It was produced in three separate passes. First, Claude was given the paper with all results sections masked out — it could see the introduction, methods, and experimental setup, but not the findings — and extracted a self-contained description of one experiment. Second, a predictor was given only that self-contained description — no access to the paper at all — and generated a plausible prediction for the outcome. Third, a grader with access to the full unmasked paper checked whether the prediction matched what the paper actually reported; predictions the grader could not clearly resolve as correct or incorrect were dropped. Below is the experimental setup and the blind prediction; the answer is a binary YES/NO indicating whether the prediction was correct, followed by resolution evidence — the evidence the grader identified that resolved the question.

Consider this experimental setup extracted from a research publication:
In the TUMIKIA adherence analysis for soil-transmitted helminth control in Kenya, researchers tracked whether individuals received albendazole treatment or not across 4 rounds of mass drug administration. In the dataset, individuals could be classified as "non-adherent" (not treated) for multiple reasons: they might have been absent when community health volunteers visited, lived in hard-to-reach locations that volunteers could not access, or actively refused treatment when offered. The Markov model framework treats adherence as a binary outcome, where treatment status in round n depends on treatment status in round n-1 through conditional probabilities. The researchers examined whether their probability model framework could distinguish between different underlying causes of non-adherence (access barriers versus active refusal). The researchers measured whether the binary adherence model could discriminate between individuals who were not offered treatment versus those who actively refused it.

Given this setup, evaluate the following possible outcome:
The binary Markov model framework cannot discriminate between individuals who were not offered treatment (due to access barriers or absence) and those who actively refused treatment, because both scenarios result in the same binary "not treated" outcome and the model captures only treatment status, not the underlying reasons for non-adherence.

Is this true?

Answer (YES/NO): YES